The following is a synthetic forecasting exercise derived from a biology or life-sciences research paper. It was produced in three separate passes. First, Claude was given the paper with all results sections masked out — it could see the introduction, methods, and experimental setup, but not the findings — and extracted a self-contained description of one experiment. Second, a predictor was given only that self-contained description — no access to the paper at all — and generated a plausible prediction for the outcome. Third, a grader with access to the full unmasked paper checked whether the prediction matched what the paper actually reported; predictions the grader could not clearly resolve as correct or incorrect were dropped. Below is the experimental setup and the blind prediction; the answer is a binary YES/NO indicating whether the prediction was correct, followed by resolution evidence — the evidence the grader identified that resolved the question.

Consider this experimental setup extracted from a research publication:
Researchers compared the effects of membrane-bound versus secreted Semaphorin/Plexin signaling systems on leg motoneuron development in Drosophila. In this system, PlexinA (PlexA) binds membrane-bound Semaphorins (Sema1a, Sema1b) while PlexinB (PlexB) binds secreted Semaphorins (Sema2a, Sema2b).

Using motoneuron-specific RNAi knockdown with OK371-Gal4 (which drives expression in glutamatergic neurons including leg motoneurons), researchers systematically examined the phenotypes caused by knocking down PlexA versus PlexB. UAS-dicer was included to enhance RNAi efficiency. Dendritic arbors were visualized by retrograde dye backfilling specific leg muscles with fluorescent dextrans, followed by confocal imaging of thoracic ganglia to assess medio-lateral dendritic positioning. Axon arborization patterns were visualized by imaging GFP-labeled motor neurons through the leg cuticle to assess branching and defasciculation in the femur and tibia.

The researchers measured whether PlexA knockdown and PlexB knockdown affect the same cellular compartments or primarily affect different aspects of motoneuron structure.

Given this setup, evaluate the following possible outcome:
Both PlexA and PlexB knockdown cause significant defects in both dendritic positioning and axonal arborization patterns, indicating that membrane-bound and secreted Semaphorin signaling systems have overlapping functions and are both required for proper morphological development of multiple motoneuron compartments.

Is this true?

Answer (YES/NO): NO